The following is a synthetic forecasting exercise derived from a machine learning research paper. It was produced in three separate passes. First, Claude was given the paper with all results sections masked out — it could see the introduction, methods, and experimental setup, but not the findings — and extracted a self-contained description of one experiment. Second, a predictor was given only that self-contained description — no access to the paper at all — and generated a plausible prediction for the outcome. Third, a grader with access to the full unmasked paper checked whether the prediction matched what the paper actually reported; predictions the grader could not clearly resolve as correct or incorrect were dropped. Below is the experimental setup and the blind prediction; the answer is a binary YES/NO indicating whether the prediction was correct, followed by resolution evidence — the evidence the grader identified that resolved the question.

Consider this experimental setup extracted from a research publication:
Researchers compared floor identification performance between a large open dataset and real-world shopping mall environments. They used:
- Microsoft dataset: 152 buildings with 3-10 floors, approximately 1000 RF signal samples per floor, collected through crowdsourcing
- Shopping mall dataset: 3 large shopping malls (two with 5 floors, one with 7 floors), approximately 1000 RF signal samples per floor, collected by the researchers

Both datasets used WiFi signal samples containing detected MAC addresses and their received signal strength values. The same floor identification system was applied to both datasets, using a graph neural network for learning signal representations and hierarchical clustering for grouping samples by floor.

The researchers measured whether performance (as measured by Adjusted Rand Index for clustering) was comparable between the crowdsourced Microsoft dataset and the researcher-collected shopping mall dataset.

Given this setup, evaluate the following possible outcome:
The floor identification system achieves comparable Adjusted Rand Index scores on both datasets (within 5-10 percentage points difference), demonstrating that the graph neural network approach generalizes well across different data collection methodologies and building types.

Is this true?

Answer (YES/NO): YES